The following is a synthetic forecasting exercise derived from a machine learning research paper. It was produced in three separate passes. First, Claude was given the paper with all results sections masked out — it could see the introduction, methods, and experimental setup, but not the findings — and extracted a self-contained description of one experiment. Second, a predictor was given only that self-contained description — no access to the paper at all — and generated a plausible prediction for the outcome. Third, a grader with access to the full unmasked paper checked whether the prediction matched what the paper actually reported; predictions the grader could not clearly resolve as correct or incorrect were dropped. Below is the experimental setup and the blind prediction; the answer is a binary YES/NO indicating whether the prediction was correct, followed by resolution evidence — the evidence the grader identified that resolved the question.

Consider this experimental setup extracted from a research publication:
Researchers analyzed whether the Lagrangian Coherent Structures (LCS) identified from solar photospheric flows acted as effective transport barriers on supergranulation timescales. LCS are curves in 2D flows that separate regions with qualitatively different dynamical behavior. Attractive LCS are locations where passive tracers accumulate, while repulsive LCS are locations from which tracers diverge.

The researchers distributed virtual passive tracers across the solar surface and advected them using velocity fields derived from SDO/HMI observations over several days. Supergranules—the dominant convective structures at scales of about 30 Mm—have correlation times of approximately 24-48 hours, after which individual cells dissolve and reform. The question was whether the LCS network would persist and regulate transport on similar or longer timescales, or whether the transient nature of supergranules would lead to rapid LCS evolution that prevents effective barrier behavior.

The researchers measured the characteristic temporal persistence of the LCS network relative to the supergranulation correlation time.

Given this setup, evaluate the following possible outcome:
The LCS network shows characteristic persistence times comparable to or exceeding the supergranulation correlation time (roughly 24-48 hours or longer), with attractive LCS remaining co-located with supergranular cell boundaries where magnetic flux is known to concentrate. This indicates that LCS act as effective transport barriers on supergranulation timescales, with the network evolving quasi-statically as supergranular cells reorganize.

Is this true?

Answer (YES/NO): YES